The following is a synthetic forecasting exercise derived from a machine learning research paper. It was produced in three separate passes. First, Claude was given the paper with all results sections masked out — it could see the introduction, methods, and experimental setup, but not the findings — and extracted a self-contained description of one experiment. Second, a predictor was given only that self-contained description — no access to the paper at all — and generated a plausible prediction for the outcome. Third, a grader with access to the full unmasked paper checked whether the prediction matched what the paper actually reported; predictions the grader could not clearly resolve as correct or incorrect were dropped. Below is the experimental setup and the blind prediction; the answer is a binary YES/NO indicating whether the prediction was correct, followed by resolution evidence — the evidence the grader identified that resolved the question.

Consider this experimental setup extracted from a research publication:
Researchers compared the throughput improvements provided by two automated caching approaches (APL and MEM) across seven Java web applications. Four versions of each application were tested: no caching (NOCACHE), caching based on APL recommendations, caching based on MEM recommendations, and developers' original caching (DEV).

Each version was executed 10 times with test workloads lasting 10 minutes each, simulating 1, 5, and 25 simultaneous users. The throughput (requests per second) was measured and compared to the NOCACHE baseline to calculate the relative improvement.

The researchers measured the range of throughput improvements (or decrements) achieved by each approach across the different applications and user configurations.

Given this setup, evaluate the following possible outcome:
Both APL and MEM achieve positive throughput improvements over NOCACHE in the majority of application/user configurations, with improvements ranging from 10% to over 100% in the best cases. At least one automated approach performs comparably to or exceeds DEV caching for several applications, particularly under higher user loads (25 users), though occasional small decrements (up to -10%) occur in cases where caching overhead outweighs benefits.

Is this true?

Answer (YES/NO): NO